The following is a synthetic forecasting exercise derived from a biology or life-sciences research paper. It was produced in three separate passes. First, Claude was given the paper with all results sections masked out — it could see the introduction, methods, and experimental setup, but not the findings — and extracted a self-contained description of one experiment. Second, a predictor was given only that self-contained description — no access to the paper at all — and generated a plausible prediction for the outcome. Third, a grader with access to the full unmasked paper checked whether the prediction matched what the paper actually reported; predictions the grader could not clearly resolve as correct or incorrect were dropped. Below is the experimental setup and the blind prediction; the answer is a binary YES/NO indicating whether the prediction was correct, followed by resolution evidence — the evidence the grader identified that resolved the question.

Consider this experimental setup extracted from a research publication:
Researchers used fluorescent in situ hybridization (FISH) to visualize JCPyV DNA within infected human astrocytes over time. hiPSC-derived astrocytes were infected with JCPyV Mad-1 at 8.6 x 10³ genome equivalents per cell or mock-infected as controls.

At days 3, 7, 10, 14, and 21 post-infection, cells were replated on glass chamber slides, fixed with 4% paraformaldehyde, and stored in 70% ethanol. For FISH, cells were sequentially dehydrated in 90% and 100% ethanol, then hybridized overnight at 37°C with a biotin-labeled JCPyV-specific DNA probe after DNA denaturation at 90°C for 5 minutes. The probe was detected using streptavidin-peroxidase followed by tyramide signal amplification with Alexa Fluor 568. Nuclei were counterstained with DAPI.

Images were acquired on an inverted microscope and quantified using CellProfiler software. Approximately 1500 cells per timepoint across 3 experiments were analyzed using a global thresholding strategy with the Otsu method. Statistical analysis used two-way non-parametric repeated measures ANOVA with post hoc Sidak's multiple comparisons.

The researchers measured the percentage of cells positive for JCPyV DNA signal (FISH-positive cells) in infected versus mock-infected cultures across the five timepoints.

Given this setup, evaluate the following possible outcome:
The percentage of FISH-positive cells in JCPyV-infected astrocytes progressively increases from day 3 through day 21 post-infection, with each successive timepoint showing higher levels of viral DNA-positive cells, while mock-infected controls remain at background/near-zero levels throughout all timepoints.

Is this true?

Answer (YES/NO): YES